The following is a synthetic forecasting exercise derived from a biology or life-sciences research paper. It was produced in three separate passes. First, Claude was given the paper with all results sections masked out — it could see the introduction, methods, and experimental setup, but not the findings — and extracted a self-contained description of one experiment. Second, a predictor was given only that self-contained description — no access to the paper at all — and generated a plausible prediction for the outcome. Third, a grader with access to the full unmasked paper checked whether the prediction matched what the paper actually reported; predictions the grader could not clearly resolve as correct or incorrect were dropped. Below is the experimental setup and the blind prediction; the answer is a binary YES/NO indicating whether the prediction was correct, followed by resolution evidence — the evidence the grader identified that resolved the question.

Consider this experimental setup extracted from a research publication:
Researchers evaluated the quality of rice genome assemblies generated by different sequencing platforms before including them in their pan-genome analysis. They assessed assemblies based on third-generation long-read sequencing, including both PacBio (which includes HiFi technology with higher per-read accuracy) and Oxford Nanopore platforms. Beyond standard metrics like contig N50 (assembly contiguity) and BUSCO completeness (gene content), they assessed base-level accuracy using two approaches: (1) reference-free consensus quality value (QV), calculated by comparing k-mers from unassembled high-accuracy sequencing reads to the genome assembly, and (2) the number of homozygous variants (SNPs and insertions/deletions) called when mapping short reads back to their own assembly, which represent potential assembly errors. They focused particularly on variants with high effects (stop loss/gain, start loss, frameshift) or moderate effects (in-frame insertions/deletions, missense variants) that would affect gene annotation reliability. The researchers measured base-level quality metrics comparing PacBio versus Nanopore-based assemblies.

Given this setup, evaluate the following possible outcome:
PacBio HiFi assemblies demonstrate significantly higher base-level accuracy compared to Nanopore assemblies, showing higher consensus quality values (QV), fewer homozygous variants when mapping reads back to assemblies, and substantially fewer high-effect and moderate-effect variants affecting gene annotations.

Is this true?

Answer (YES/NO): YES